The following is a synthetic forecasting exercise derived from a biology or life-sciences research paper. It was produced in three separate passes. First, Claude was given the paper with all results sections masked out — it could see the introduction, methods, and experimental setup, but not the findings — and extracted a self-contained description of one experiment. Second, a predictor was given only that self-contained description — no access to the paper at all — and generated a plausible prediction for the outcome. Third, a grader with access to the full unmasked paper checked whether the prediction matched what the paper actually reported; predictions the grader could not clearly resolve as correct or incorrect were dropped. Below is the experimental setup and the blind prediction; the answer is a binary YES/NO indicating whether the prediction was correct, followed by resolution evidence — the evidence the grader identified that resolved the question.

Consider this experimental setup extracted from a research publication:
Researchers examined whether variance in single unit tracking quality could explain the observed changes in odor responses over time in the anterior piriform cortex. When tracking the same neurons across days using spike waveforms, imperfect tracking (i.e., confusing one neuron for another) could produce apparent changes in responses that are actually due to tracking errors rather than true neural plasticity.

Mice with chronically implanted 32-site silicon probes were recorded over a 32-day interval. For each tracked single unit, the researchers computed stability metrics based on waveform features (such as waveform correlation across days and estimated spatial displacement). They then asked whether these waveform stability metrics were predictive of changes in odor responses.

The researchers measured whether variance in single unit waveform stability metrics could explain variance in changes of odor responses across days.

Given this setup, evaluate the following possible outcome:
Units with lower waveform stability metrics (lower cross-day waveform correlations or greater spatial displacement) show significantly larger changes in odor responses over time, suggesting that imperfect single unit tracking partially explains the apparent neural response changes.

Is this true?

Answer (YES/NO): NO